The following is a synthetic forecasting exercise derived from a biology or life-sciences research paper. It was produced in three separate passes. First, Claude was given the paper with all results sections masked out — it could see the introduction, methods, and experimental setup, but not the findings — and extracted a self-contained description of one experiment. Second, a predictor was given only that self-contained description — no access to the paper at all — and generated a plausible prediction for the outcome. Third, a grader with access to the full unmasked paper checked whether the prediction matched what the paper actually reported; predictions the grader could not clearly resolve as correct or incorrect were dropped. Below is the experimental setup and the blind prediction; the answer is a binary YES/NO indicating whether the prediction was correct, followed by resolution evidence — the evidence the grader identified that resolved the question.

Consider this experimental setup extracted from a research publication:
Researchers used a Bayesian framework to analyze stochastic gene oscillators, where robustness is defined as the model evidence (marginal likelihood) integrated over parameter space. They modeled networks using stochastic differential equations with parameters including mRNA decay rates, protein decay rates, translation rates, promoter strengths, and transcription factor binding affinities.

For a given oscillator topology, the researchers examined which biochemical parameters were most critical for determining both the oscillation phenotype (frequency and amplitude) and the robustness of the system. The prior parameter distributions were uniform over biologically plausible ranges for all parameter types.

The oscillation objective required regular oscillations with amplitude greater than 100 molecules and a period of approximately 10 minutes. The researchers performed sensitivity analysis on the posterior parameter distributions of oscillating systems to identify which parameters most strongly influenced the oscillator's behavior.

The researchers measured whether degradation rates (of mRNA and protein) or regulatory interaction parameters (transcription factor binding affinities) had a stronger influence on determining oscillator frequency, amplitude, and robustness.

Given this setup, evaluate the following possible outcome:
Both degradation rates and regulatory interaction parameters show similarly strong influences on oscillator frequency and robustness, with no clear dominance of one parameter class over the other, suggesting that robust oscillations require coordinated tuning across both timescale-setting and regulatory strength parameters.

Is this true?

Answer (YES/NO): NO